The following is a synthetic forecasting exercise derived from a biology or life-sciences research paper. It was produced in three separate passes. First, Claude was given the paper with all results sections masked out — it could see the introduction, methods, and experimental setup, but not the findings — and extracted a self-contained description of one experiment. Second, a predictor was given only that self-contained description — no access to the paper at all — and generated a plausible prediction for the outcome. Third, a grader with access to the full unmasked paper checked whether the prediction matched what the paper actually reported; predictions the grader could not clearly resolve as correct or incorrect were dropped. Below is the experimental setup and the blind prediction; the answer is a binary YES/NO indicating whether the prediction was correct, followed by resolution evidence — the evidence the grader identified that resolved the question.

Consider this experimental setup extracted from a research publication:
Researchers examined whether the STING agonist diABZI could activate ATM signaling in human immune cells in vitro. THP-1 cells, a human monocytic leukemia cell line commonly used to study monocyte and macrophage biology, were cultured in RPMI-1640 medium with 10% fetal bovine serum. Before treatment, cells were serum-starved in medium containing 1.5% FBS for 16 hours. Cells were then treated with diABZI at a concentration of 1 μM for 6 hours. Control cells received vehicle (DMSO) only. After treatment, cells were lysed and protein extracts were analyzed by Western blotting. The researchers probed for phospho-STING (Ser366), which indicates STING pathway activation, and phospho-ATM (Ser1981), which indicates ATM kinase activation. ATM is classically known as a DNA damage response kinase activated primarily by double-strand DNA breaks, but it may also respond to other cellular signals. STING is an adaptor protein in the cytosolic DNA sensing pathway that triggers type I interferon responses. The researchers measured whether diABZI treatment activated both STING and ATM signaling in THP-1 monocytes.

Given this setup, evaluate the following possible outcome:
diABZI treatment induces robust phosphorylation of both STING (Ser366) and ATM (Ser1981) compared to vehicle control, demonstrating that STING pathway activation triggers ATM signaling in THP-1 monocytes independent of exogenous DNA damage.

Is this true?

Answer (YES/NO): YES